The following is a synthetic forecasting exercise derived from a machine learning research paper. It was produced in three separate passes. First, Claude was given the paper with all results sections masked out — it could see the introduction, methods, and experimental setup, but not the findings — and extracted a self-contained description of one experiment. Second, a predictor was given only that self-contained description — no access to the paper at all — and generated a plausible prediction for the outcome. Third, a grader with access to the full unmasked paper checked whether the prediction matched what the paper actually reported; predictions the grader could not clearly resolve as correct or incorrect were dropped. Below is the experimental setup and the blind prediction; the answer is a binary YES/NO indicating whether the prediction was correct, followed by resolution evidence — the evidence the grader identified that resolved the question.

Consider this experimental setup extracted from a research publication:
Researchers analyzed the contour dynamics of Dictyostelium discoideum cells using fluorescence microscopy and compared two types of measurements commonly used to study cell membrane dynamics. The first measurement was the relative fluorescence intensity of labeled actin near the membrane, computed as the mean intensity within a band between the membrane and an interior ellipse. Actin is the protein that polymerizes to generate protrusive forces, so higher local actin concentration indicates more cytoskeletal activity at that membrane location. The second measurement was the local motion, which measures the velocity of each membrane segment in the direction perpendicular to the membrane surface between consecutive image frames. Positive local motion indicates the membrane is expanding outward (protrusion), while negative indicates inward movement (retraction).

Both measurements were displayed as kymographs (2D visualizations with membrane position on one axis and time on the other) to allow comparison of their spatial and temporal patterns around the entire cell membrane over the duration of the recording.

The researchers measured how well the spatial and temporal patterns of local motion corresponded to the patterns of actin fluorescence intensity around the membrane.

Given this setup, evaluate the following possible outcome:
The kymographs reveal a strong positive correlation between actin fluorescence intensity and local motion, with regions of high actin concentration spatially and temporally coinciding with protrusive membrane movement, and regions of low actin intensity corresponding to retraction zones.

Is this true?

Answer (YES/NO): NO